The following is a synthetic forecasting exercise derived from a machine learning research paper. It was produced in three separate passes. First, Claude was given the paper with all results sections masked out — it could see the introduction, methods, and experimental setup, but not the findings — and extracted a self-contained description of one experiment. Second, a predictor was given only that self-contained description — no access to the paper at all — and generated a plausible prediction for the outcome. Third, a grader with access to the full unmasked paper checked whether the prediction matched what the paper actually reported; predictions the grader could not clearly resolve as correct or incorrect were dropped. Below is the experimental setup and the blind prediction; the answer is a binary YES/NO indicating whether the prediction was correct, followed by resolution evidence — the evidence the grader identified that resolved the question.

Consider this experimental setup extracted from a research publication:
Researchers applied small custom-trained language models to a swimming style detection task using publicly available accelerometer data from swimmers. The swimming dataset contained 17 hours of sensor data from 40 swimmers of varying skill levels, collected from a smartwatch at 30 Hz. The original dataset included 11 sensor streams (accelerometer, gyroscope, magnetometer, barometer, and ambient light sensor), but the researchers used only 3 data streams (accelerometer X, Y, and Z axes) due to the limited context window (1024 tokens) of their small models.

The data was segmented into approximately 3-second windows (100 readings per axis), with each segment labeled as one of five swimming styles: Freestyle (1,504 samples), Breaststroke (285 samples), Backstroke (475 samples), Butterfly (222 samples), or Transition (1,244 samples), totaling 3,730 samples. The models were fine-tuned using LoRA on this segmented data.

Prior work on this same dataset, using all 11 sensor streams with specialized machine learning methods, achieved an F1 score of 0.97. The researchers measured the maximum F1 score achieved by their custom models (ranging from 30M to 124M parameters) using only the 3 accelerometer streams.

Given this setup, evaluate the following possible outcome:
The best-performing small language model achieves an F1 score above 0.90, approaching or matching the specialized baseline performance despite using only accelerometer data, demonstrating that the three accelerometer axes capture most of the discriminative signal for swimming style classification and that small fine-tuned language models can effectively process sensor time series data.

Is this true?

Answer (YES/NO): NO